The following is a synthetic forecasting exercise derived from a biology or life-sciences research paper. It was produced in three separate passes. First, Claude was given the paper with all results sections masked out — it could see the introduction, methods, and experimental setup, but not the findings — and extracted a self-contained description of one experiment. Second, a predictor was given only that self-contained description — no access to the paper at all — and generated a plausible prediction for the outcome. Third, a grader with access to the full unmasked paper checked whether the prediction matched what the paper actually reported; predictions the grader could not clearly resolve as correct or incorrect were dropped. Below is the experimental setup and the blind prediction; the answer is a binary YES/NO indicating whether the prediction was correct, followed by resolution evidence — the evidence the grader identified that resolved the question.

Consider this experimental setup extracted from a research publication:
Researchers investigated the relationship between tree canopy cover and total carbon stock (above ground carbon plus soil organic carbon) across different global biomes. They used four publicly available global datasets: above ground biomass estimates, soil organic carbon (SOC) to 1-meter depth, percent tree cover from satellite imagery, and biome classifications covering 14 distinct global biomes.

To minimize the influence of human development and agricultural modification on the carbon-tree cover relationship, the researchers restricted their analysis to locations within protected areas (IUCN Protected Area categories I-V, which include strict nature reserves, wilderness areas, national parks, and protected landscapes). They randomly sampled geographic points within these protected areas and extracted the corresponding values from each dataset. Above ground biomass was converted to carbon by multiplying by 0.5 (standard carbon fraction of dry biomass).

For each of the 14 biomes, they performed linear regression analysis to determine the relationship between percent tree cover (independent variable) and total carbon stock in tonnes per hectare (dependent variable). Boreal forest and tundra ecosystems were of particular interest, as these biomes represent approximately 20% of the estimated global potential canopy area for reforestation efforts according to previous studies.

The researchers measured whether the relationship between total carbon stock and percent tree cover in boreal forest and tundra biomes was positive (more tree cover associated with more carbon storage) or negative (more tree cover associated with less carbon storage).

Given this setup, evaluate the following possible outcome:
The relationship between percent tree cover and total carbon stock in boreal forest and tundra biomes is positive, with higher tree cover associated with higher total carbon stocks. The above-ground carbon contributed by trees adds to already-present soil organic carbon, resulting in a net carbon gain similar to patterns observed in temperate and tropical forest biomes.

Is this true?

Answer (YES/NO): NO